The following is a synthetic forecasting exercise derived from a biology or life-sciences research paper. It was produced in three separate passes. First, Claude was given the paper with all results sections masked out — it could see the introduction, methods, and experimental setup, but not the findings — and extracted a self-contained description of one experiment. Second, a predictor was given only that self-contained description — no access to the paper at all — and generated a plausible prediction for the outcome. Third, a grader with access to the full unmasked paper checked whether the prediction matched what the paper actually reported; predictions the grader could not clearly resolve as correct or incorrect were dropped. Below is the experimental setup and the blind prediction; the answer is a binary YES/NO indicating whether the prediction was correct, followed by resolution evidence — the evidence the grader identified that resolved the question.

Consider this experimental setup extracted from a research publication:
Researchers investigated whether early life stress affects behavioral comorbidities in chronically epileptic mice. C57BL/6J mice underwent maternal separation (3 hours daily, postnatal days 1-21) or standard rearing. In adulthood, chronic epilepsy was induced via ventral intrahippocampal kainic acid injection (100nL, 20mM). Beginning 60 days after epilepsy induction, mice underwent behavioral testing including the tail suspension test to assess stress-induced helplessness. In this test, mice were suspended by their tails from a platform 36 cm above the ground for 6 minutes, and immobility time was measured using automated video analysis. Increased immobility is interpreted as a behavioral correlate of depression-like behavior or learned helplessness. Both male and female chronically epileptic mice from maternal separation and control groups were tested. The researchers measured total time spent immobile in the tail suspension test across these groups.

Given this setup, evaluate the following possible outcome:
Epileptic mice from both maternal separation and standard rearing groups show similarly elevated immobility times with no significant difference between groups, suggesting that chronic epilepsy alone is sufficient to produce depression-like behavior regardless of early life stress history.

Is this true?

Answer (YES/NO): NO